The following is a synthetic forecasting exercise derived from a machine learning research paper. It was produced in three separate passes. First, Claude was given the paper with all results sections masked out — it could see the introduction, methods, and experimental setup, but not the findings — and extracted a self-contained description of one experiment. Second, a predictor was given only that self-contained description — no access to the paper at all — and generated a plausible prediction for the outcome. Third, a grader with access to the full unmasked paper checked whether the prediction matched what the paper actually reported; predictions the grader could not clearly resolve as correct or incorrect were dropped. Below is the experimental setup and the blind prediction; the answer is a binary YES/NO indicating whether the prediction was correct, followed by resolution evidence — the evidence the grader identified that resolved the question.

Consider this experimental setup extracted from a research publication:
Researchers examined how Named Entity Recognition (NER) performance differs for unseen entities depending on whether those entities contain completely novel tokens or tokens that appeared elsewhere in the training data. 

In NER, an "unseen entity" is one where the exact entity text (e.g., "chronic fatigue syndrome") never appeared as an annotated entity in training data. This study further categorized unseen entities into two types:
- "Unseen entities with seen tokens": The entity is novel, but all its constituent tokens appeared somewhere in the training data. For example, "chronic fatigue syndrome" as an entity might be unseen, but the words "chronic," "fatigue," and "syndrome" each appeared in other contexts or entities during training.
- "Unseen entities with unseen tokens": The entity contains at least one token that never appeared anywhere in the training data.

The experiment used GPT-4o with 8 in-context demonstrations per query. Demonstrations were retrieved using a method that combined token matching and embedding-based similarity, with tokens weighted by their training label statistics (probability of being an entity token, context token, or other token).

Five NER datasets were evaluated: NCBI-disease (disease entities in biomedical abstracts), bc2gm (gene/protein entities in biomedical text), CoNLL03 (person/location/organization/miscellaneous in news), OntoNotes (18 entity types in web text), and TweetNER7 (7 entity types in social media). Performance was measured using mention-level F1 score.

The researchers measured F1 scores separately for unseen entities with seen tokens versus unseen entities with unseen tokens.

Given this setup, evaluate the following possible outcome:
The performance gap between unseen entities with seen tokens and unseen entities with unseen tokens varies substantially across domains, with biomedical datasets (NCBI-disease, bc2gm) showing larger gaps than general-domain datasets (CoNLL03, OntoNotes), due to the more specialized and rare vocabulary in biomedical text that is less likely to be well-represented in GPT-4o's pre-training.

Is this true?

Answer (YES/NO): NO